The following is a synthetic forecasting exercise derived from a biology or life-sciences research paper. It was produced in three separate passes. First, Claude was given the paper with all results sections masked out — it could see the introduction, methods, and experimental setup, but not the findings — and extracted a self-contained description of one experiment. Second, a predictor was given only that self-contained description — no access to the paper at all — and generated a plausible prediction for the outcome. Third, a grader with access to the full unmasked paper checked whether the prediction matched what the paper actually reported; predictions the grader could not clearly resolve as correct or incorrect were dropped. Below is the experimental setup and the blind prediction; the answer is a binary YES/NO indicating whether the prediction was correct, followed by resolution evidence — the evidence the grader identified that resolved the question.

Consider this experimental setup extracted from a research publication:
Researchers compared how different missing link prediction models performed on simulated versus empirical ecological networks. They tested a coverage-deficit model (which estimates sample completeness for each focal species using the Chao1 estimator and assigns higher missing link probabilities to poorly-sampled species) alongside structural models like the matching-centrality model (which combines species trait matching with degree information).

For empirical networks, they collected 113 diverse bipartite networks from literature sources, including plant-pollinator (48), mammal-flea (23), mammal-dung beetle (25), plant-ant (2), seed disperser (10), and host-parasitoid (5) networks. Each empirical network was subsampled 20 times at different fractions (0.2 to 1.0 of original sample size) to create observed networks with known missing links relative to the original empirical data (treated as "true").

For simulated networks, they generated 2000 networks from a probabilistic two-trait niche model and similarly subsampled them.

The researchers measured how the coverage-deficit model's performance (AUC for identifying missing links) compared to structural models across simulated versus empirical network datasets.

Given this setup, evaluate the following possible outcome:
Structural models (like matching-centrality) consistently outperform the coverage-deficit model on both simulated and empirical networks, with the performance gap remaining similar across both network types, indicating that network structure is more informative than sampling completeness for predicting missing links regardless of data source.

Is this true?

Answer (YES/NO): NO